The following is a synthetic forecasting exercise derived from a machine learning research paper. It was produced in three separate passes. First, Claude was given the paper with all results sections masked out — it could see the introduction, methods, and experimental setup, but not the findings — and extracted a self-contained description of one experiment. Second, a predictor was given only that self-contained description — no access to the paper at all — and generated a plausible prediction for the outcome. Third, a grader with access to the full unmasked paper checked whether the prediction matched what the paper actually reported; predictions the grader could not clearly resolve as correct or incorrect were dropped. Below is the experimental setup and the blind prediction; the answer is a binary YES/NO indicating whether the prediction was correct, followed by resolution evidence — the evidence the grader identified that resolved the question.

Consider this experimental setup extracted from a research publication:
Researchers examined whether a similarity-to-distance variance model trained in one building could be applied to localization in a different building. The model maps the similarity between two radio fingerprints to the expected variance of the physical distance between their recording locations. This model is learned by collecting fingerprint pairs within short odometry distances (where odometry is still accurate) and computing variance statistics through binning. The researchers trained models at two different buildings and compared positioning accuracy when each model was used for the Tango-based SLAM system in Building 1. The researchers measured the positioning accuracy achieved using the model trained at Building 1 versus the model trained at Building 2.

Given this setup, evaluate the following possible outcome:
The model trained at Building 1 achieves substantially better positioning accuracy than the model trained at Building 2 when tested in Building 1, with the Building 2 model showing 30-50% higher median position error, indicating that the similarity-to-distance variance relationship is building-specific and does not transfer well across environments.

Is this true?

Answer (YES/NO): NO